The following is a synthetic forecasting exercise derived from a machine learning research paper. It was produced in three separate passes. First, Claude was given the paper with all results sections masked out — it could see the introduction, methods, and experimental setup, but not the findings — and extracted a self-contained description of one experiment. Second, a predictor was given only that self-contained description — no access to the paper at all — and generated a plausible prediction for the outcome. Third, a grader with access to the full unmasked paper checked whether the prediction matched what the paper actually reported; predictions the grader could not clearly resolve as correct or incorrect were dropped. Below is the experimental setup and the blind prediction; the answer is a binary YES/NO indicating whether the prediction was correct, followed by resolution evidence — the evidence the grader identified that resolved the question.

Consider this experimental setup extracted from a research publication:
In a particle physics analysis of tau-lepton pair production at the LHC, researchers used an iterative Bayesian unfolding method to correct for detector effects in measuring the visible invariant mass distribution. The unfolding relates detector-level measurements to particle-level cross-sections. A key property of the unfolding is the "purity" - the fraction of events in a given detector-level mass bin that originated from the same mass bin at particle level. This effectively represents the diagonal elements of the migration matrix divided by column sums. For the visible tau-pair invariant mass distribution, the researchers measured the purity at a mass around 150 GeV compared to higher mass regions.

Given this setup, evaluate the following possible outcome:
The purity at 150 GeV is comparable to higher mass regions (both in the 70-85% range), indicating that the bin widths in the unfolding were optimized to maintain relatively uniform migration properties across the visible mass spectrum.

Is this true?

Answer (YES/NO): NO